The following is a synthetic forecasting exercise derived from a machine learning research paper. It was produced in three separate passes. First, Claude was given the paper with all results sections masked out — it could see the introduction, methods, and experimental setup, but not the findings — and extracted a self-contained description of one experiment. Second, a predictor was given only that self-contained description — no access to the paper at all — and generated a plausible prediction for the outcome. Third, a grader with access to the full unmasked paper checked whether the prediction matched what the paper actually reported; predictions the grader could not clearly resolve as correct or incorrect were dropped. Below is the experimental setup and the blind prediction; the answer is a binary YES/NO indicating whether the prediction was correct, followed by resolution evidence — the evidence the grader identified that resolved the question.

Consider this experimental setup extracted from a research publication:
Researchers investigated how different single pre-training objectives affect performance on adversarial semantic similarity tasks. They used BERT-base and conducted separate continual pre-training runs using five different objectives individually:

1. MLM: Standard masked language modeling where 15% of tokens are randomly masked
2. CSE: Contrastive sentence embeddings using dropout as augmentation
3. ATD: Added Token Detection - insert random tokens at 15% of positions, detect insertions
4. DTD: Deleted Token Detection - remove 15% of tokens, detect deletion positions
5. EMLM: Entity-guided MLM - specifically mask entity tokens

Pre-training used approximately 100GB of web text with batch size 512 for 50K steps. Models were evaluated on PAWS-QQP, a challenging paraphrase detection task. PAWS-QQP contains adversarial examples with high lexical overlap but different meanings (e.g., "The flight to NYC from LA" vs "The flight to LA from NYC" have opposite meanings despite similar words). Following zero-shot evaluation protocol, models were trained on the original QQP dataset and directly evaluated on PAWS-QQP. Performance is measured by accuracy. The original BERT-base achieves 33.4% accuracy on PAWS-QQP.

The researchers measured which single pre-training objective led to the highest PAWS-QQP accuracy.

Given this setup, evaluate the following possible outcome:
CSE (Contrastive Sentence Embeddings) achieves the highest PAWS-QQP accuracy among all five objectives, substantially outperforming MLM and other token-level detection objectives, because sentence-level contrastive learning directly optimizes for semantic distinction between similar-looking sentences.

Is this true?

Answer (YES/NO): NO